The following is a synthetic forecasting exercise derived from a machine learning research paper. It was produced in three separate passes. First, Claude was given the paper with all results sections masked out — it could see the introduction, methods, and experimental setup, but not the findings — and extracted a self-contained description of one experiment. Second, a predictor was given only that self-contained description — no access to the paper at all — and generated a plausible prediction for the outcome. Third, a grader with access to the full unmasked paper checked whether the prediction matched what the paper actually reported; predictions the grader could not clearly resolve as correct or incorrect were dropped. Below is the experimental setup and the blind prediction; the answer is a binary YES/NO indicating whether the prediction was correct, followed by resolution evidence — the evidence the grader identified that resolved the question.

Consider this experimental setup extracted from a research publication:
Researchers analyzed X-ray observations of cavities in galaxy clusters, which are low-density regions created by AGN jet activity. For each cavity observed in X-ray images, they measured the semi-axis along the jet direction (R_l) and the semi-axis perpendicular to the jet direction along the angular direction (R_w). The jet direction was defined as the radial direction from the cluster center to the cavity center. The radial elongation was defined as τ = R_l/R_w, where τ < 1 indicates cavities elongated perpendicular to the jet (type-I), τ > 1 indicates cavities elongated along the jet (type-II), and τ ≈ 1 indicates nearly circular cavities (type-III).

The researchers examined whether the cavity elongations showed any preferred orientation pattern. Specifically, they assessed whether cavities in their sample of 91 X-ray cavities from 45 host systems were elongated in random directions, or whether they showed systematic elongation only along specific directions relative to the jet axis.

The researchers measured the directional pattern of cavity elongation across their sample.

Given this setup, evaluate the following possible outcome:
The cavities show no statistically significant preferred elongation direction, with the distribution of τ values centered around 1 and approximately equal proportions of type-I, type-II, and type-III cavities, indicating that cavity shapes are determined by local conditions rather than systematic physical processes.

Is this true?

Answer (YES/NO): NO